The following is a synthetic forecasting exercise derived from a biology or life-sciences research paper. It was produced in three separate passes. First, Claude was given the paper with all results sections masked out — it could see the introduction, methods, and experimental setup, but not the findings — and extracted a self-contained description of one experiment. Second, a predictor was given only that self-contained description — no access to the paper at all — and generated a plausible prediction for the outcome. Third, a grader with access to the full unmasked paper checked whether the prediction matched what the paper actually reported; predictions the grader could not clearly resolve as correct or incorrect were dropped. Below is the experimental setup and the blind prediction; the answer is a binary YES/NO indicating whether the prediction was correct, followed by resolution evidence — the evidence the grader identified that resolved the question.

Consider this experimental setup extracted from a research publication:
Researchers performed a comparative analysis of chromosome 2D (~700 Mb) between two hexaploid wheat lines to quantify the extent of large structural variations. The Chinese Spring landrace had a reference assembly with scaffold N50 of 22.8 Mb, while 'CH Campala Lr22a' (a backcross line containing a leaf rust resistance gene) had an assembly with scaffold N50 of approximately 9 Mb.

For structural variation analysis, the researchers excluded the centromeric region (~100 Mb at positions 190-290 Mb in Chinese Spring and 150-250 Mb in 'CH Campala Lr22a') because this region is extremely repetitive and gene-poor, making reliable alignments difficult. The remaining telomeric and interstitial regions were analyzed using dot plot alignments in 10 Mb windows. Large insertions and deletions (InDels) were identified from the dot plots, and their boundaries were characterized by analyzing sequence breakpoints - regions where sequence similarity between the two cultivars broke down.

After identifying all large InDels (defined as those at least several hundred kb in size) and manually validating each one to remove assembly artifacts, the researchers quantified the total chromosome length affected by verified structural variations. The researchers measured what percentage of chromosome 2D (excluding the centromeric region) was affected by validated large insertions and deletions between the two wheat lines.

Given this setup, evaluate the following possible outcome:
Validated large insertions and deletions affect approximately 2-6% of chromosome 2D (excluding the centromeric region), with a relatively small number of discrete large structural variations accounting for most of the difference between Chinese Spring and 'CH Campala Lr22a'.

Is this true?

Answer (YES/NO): NO